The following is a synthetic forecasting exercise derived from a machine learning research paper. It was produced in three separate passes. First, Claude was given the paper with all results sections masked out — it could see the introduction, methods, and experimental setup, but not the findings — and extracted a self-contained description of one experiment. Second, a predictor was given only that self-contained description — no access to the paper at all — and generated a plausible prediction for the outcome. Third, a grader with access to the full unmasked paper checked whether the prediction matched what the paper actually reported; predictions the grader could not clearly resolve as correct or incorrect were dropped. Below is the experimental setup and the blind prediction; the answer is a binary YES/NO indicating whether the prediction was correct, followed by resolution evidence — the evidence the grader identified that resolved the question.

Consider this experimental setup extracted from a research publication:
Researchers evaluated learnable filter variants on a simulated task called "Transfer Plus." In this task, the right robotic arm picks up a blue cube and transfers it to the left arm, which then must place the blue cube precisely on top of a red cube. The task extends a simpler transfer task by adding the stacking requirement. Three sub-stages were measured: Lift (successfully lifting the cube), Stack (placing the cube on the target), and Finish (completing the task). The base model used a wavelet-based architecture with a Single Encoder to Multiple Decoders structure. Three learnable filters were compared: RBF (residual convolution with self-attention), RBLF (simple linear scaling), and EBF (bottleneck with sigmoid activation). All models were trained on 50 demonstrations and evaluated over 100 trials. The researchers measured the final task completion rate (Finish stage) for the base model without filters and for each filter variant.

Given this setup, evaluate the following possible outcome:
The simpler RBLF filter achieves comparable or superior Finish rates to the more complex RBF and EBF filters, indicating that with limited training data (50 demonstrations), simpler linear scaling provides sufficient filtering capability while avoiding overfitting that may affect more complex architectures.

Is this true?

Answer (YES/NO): YES